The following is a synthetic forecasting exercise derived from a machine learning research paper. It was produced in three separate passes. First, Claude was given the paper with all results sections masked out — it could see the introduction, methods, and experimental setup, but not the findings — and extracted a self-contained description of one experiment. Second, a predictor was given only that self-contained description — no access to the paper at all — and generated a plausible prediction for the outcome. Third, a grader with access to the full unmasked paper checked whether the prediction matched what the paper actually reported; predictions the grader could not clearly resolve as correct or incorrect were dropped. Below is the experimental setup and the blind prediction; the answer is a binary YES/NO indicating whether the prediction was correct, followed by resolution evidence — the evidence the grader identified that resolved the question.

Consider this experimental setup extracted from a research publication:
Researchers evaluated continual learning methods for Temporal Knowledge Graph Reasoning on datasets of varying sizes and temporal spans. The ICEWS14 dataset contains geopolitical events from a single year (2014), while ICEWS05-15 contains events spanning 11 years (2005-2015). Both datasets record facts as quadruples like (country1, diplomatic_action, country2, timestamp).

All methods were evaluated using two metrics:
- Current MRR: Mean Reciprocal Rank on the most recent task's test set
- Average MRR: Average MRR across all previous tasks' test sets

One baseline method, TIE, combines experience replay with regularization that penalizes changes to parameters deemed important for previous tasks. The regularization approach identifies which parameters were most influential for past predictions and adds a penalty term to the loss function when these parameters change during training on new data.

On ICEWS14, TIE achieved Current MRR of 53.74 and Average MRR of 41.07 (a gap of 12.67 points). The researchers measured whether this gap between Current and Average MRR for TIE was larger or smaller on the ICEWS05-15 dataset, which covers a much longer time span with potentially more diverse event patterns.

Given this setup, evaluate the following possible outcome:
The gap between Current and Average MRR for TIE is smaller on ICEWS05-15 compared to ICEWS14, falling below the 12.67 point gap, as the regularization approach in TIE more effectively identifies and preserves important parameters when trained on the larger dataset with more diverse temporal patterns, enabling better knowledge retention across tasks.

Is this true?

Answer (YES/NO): NO